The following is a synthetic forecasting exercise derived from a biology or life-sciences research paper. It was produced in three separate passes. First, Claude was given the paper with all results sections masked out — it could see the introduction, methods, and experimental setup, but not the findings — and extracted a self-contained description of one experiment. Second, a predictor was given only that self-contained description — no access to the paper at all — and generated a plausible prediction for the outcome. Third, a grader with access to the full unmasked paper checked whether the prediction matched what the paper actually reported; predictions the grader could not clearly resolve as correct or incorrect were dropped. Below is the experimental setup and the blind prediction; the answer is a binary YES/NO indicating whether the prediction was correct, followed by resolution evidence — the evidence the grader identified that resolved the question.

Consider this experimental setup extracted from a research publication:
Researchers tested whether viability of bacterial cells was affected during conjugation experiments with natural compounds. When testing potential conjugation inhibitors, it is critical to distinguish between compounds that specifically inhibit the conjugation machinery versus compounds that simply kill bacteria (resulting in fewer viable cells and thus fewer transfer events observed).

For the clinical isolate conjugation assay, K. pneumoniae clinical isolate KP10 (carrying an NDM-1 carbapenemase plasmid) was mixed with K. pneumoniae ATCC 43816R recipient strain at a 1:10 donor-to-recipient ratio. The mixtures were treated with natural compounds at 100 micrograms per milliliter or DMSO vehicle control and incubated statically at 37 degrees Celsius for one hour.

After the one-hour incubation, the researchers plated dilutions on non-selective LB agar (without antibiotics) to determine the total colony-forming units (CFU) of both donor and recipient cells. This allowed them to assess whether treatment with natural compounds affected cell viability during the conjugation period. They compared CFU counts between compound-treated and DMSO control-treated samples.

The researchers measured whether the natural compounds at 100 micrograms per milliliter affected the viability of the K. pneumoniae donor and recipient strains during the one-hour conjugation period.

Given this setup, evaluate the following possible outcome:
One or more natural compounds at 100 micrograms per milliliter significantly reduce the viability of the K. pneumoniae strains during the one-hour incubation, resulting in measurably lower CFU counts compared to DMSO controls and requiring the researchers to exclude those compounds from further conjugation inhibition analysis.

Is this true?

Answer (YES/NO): NO